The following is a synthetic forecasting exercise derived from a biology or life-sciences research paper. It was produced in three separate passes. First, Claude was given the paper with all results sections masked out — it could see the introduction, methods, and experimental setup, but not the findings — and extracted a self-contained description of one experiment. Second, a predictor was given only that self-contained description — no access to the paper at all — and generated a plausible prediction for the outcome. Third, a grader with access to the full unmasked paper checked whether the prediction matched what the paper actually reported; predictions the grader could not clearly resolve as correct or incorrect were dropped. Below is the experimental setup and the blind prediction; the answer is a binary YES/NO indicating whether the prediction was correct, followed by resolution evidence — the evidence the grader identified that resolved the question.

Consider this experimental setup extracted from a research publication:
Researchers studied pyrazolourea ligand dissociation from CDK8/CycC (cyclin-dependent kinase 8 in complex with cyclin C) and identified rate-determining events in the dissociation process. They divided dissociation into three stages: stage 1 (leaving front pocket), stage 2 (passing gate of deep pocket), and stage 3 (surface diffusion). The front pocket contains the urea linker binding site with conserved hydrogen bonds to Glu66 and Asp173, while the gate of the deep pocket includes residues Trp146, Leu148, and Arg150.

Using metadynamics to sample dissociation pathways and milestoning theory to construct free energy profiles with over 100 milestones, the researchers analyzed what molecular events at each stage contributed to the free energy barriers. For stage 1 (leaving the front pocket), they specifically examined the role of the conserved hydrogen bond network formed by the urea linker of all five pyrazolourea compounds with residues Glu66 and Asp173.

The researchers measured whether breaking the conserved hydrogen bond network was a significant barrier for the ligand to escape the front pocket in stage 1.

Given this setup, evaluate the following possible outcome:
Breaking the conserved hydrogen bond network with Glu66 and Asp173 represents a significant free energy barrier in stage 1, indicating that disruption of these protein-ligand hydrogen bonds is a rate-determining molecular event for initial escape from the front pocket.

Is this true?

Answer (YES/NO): YES